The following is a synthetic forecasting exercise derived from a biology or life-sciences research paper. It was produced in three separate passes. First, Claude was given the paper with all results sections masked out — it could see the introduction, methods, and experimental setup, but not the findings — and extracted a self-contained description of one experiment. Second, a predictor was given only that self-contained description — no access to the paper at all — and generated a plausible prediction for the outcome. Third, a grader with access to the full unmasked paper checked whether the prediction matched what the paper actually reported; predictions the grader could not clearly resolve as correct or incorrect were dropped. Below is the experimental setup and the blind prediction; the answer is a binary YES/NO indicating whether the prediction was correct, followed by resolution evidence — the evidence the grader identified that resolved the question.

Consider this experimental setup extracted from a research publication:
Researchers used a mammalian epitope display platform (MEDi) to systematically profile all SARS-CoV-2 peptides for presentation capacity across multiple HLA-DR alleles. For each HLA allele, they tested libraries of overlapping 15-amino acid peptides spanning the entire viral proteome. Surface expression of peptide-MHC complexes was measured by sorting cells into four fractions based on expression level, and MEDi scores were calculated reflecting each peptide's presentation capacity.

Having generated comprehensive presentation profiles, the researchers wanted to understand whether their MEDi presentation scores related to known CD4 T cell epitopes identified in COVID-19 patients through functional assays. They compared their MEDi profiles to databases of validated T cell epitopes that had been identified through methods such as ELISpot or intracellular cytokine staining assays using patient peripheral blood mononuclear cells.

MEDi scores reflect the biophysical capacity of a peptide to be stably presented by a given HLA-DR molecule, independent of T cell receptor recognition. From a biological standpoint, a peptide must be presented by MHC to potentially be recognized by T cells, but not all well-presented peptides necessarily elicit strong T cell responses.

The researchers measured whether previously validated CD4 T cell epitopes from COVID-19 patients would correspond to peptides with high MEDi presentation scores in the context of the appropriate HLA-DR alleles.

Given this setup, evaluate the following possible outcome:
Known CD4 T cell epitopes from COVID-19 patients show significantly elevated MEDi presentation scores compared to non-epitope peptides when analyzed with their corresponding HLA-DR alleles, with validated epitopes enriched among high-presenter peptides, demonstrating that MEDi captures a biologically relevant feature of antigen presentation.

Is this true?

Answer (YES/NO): YES